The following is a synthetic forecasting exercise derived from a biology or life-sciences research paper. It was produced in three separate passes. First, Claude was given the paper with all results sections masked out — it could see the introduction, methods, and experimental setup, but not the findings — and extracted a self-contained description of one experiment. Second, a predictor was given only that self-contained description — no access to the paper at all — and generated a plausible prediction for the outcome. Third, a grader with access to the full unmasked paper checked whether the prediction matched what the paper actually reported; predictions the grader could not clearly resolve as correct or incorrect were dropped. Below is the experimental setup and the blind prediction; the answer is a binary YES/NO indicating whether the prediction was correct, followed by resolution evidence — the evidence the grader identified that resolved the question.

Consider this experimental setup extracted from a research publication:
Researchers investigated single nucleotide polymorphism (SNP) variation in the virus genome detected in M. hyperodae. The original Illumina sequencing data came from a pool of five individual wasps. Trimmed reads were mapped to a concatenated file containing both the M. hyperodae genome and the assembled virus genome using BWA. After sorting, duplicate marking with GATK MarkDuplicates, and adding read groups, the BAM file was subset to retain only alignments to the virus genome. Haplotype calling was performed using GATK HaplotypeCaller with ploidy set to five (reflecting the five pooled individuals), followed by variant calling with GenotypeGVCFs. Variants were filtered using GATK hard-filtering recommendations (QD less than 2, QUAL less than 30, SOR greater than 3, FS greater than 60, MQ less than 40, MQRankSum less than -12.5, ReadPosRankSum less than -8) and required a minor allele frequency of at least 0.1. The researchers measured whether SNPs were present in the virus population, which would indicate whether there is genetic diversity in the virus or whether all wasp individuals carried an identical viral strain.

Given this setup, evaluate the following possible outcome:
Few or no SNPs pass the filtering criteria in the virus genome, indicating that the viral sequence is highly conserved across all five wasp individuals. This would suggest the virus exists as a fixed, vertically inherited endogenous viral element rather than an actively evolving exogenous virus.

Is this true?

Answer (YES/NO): NO